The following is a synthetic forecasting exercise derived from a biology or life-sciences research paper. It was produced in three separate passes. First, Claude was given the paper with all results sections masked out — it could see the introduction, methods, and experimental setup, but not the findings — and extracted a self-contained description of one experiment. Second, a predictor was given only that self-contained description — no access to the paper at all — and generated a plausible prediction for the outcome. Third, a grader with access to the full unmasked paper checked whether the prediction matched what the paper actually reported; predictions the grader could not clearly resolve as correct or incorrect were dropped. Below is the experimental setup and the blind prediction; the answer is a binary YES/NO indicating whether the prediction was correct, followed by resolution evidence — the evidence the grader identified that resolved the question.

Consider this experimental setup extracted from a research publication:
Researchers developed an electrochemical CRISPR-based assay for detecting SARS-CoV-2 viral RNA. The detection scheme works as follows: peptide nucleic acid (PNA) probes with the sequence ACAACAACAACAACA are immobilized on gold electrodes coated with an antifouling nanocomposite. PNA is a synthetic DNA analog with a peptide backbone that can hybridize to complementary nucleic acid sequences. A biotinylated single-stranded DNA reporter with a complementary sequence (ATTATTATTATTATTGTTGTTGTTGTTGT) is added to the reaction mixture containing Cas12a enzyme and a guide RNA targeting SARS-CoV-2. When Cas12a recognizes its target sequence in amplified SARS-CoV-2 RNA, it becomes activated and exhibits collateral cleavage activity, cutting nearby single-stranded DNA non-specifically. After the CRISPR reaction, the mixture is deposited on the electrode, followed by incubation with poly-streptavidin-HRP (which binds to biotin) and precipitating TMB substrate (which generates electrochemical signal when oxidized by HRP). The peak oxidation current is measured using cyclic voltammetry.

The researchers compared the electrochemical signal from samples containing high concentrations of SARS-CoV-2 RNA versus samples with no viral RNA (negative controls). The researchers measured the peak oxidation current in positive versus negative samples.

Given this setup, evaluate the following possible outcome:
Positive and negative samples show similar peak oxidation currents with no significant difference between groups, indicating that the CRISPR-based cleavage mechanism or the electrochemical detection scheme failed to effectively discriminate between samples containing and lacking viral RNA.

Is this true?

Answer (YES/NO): NO